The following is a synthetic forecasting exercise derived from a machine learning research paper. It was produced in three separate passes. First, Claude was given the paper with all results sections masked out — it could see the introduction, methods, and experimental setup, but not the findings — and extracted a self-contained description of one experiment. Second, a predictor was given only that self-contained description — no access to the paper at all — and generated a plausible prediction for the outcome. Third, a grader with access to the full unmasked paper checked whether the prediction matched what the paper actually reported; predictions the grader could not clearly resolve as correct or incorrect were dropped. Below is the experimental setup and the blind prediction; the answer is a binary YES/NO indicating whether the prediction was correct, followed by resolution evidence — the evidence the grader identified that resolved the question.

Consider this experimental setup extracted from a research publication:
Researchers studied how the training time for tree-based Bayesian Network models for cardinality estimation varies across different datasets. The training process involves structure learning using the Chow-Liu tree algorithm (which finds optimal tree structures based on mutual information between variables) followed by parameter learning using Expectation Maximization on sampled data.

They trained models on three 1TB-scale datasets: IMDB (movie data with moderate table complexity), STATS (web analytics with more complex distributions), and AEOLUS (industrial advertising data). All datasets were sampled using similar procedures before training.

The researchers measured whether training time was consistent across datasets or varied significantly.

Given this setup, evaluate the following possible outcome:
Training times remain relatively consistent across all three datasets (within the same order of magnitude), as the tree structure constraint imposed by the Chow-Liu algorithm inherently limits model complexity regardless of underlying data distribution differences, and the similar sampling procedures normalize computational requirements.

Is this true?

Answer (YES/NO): YES